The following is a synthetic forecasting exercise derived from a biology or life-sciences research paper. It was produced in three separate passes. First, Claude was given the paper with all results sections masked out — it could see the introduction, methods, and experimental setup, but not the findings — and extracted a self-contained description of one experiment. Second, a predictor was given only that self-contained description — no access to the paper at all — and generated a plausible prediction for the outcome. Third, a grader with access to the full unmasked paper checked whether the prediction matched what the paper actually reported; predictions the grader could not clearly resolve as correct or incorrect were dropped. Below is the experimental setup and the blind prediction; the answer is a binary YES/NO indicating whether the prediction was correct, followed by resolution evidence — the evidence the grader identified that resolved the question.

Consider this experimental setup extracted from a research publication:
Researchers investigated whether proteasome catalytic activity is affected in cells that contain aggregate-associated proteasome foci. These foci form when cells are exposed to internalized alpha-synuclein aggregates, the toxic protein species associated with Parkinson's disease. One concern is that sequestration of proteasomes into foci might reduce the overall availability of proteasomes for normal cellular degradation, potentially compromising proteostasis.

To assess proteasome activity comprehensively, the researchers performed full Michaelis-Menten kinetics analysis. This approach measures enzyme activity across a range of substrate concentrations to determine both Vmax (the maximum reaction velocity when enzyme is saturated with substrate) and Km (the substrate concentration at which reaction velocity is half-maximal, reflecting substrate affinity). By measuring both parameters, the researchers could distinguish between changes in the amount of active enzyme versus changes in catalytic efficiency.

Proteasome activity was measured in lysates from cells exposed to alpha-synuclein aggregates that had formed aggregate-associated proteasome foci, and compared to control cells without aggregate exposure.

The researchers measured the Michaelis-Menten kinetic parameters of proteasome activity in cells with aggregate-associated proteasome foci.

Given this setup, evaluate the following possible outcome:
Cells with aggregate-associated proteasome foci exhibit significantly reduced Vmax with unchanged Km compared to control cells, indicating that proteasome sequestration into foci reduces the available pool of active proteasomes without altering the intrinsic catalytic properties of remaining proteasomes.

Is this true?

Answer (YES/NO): NO